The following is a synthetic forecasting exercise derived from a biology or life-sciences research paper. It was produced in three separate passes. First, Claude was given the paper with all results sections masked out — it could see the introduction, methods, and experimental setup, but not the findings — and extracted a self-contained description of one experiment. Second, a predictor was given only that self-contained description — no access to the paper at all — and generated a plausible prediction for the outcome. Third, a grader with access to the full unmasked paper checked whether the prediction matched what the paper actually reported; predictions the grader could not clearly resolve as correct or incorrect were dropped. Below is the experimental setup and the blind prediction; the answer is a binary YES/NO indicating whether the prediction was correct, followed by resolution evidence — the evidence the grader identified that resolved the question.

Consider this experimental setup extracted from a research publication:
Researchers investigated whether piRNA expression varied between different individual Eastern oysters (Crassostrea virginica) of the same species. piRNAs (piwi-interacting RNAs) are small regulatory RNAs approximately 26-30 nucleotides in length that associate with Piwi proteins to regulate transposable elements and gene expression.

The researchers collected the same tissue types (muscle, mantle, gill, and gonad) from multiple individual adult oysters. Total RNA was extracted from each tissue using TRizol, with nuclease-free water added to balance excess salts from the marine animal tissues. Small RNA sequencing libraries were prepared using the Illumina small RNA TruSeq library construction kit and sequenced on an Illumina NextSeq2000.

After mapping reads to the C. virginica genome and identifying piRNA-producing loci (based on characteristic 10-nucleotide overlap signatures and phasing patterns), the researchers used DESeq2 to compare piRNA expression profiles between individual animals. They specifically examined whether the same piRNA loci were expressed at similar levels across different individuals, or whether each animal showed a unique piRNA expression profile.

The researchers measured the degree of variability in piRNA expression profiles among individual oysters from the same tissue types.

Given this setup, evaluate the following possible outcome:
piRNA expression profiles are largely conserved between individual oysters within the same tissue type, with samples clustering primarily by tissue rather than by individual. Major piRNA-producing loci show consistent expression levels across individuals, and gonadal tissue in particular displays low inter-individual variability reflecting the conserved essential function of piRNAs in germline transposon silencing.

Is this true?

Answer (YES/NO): NO